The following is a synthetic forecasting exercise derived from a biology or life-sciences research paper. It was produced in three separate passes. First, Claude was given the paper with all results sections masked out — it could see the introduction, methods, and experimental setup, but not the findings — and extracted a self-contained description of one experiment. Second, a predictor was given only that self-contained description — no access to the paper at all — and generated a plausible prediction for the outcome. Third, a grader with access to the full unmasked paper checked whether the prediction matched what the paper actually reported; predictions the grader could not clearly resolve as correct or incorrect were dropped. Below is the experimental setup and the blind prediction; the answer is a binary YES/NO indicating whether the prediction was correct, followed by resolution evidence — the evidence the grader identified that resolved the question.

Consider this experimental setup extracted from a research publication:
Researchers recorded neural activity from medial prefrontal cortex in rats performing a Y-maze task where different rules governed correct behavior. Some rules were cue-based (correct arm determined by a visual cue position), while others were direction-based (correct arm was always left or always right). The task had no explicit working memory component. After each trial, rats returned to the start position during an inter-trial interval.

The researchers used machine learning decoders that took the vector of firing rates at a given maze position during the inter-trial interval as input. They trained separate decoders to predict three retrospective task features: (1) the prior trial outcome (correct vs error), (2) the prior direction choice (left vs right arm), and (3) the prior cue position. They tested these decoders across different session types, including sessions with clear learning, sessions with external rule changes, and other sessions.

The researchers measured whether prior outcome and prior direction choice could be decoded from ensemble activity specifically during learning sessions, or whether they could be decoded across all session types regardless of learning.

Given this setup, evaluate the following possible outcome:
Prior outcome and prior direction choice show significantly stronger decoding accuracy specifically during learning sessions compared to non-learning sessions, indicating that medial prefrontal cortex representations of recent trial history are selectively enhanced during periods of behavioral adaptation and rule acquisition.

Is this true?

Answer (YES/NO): NO